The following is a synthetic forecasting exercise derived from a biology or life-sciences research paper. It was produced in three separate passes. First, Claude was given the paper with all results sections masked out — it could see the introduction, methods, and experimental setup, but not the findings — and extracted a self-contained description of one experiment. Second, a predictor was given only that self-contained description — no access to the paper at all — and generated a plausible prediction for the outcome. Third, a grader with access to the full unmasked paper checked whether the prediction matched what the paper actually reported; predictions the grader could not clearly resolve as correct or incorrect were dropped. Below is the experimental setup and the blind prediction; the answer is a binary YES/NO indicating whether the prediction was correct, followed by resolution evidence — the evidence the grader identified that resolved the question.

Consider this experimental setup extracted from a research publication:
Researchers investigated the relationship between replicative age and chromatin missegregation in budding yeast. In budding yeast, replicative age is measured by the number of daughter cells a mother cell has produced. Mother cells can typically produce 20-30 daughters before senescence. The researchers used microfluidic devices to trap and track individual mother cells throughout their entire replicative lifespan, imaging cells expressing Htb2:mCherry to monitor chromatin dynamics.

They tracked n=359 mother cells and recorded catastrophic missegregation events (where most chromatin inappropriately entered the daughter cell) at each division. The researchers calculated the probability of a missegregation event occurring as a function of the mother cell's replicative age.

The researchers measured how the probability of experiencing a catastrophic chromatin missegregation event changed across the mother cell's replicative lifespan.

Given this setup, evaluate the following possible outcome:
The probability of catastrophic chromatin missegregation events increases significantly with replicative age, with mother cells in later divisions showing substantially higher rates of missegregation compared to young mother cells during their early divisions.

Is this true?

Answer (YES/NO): YES